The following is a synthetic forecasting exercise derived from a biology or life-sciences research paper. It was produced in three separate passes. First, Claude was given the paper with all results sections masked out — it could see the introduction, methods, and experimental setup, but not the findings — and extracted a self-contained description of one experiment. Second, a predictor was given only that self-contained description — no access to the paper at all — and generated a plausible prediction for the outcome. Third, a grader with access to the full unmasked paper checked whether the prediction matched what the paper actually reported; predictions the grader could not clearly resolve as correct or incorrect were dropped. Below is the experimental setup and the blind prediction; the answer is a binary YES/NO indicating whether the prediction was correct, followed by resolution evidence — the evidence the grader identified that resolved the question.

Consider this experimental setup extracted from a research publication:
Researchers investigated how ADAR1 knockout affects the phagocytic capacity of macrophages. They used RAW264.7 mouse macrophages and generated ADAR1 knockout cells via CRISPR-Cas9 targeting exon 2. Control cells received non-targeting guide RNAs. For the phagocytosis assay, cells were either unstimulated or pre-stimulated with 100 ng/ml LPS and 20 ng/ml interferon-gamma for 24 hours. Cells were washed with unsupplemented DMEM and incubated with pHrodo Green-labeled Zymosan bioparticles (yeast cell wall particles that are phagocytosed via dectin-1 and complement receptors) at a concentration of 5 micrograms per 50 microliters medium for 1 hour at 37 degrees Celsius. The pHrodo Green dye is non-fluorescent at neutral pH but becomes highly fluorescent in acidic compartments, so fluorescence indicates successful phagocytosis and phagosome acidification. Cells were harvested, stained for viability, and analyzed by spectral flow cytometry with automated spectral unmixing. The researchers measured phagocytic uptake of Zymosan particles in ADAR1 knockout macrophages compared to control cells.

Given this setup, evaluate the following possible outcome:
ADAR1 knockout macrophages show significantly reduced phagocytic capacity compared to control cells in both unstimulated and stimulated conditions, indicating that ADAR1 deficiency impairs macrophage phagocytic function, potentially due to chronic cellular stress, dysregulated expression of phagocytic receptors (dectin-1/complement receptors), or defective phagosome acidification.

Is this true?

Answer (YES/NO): NO